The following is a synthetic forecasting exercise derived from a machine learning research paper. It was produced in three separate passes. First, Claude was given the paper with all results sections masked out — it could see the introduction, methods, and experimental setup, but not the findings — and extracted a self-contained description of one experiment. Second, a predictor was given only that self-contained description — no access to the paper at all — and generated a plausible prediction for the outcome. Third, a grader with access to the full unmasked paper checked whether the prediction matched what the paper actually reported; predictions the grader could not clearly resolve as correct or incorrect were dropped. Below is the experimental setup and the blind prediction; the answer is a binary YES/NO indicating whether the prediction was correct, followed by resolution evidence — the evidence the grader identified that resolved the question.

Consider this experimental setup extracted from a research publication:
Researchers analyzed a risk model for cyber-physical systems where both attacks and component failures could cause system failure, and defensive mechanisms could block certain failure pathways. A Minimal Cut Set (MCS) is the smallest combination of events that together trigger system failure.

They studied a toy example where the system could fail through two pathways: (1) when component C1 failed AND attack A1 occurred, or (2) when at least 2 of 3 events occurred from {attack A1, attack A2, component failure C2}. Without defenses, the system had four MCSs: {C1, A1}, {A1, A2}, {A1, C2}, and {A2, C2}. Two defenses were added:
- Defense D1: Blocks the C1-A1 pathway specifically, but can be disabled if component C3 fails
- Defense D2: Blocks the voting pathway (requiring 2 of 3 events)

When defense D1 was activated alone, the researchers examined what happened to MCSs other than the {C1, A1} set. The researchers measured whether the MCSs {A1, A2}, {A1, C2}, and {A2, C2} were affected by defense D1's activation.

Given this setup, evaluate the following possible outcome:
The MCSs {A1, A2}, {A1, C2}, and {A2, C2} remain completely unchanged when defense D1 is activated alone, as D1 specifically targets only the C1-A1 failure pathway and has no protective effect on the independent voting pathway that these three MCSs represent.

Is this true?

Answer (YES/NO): YES